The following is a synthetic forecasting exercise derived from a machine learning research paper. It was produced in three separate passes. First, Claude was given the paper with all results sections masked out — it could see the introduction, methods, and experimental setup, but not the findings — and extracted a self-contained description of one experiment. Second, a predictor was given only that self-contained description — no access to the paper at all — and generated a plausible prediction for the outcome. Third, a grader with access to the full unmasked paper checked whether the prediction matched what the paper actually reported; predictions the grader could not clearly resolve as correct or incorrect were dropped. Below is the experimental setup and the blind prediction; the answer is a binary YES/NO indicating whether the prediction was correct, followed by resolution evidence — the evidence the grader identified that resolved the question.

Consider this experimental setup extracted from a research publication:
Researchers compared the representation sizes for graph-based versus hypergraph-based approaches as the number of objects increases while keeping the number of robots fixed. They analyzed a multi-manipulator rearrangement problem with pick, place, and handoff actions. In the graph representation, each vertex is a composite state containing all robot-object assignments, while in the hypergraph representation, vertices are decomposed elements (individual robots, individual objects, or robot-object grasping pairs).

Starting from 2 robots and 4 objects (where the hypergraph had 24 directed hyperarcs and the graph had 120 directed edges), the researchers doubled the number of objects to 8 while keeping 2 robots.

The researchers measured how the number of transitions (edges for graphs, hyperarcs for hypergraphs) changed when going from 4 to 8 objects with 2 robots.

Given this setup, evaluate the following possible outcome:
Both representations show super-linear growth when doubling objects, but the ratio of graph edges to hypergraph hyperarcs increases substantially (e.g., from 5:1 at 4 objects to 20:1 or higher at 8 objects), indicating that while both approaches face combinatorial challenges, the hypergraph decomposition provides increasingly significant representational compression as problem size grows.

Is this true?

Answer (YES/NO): NO